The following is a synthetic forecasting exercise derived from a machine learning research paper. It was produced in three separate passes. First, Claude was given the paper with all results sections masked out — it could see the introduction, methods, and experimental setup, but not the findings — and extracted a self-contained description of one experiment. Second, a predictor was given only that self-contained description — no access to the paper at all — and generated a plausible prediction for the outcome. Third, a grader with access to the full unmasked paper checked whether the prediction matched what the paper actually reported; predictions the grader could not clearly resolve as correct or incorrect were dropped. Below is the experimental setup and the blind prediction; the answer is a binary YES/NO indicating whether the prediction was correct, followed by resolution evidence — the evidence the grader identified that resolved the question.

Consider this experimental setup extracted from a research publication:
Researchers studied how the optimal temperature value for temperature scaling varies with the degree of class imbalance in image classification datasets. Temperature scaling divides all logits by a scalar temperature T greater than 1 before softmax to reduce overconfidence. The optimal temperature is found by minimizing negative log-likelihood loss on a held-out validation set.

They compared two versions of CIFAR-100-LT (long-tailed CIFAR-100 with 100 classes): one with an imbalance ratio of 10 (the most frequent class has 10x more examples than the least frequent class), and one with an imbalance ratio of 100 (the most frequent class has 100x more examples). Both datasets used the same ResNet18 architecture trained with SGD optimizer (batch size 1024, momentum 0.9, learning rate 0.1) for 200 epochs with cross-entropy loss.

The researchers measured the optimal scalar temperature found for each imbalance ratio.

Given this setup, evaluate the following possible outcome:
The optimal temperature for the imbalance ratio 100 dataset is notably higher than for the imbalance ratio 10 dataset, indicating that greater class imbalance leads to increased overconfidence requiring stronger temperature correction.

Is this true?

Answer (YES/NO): YES